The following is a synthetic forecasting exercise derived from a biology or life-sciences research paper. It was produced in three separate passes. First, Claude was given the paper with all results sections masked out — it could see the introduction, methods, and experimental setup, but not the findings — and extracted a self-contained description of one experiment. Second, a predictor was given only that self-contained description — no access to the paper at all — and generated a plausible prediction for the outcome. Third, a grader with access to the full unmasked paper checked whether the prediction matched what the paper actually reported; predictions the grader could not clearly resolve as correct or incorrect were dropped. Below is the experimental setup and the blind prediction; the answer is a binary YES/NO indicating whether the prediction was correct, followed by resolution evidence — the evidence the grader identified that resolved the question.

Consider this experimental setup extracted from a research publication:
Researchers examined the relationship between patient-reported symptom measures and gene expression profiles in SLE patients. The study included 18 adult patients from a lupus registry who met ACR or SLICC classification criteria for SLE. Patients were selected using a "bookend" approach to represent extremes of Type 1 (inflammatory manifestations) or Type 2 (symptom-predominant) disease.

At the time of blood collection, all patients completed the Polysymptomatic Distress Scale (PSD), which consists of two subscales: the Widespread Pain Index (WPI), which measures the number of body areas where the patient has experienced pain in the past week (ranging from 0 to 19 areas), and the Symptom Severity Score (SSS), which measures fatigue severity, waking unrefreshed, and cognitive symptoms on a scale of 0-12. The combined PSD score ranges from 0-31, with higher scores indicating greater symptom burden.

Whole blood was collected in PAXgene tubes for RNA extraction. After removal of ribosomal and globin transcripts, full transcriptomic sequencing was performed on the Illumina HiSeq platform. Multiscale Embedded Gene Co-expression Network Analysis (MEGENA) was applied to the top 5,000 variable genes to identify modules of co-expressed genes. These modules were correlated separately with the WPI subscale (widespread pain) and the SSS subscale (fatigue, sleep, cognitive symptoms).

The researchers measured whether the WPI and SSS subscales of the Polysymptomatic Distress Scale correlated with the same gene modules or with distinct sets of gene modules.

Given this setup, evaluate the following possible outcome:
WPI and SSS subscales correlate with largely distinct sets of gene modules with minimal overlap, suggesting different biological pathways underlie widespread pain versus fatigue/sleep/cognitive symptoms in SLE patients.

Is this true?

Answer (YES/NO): NO